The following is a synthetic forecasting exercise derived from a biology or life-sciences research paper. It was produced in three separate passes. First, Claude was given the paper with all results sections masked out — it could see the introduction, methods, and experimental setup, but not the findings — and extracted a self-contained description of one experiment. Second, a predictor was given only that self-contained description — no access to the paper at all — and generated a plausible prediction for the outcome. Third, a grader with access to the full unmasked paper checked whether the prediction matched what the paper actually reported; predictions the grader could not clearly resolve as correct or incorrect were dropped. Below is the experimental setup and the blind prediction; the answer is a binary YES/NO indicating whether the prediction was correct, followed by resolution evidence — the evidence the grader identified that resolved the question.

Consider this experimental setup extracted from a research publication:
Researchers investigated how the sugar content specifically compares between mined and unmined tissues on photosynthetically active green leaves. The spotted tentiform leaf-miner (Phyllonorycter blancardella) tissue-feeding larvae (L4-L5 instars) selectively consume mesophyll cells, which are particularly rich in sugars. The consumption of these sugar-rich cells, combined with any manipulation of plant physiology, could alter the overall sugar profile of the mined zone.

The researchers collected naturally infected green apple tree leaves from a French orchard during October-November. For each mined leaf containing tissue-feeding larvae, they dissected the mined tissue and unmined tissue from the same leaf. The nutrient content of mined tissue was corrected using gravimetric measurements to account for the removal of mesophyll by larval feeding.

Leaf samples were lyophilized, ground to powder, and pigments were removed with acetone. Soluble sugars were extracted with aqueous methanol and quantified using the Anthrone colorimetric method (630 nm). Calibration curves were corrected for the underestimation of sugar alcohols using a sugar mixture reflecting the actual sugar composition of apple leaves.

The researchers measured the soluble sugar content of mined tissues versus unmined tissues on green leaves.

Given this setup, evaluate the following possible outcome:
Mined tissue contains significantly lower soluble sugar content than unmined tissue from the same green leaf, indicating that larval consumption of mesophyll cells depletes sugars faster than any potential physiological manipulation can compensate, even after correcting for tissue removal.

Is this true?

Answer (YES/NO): NO